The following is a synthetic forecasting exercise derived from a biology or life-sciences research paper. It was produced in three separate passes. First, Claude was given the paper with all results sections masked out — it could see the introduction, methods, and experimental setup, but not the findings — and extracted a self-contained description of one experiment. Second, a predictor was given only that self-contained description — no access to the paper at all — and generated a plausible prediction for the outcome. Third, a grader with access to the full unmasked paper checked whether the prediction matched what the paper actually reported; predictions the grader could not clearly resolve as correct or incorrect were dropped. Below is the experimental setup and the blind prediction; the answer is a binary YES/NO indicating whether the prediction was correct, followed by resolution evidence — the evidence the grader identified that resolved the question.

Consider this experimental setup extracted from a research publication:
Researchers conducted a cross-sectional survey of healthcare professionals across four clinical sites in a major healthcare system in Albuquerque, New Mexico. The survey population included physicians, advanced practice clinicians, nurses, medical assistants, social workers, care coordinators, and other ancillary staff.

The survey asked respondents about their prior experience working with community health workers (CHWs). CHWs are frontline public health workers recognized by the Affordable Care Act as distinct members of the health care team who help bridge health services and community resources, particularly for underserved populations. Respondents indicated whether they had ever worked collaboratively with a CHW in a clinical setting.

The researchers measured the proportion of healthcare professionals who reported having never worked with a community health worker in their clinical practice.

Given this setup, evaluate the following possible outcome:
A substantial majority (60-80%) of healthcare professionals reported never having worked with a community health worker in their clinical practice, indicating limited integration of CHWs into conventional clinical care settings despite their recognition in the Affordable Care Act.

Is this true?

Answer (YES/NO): YES